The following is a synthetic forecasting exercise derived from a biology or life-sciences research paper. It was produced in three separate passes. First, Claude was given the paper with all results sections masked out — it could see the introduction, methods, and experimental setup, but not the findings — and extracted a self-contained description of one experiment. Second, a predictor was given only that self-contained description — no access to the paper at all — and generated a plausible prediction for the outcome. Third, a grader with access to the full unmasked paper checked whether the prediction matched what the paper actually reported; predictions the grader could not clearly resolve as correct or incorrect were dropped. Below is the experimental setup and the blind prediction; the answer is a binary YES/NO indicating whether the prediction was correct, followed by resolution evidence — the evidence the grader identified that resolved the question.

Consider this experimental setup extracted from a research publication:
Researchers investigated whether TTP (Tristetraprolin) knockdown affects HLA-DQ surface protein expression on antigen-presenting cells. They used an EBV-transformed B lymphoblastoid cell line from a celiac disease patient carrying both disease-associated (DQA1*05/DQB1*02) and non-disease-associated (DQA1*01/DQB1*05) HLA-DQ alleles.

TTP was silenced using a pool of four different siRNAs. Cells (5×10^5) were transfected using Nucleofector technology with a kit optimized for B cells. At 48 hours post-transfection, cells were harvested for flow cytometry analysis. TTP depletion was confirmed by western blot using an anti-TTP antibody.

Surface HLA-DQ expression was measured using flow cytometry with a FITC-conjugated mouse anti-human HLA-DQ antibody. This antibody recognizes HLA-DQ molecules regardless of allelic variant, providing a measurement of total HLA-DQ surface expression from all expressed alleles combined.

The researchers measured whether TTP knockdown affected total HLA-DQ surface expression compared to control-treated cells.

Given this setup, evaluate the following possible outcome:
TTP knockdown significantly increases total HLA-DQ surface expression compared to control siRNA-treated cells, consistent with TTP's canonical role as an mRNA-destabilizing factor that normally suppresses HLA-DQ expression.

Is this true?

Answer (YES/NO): YES